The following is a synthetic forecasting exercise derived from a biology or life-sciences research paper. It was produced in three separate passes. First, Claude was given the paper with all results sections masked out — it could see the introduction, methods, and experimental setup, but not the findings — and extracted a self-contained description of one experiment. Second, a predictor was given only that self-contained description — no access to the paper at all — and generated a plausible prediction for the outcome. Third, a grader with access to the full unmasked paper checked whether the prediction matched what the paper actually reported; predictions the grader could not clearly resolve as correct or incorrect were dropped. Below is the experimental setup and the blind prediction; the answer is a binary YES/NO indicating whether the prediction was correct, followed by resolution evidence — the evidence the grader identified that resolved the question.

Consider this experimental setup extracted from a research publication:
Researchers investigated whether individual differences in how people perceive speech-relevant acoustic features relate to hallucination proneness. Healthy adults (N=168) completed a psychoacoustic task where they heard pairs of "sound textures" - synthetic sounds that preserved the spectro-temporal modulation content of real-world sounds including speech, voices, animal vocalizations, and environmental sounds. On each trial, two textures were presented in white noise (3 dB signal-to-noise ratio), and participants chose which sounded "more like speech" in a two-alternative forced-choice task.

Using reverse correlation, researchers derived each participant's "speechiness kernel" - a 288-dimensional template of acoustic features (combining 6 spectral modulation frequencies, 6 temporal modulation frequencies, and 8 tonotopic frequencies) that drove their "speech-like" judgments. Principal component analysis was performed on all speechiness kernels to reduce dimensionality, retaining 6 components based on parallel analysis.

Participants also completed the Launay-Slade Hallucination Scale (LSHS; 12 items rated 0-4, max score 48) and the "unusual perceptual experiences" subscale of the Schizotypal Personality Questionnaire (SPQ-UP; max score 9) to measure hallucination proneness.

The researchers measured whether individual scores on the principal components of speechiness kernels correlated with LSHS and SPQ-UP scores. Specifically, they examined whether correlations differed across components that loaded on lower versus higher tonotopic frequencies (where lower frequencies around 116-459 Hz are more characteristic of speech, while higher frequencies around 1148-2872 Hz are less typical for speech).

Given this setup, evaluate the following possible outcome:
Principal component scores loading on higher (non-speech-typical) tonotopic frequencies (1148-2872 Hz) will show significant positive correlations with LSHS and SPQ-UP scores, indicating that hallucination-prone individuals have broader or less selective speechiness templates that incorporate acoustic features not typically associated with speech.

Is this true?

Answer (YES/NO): NO